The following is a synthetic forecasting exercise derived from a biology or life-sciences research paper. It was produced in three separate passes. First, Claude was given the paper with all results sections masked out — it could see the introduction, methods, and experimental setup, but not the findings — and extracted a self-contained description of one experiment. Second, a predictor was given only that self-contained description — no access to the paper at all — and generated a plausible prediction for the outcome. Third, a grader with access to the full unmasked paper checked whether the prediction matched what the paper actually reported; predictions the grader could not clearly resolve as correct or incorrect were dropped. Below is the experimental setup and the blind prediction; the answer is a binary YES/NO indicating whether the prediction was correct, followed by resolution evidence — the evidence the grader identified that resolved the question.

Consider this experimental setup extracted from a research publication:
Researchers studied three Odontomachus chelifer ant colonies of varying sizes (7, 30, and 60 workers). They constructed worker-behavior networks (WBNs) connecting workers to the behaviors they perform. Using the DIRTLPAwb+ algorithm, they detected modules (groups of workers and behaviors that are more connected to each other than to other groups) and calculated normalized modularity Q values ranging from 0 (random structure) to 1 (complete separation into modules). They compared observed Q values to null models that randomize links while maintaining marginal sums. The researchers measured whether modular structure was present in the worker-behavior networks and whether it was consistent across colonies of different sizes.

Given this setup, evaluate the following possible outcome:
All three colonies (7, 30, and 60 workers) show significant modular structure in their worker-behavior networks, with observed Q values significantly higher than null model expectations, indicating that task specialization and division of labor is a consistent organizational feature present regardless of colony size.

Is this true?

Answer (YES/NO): YES